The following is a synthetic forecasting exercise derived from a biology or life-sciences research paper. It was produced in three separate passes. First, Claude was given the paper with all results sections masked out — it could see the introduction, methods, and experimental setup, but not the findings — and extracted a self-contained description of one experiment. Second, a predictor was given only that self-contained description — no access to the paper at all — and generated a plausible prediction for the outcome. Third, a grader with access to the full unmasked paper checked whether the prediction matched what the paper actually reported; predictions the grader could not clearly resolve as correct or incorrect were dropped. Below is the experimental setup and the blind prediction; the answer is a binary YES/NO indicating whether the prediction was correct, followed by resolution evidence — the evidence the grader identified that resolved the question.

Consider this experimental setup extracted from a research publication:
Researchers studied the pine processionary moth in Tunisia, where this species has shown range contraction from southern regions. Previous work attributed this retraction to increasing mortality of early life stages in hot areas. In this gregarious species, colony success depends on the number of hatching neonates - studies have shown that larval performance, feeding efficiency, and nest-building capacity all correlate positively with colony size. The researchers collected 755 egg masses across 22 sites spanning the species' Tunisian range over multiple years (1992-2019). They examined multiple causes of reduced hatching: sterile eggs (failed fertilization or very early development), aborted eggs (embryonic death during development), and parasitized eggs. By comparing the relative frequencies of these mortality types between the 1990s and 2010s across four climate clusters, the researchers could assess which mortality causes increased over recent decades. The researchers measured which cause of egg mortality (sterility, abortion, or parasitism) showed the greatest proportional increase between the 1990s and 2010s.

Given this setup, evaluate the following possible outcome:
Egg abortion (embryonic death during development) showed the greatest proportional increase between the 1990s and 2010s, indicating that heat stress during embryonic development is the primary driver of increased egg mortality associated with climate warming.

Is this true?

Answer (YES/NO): YES